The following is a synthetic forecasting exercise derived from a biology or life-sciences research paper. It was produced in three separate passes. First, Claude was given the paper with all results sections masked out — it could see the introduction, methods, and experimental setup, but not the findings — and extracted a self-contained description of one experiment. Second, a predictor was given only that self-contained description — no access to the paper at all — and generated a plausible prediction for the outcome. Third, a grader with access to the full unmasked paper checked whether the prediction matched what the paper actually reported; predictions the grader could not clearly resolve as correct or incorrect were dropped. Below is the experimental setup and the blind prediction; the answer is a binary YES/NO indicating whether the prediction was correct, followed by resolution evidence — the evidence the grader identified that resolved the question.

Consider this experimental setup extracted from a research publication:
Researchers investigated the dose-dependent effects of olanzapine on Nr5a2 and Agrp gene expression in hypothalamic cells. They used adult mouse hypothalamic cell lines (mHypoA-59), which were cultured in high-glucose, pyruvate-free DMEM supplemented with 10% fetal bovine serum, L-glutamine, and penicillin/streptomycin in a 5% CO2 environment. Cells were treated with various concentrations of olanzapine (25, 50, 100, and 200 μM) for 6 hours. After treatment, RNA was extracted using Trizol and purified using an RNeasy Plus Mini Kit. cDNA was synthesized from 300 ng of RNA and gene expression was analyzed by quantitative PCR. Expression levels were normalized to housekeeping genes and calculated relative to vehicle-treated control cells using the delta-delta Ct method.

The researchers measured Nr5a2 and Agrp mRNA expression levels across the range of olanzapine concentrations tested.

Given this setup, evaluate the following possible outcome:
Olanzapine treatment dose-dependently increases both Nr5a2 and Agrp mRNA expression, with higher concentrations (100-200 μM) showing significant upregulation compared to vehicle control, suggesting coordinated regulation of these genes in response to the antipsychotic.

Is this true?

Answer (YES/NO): YES